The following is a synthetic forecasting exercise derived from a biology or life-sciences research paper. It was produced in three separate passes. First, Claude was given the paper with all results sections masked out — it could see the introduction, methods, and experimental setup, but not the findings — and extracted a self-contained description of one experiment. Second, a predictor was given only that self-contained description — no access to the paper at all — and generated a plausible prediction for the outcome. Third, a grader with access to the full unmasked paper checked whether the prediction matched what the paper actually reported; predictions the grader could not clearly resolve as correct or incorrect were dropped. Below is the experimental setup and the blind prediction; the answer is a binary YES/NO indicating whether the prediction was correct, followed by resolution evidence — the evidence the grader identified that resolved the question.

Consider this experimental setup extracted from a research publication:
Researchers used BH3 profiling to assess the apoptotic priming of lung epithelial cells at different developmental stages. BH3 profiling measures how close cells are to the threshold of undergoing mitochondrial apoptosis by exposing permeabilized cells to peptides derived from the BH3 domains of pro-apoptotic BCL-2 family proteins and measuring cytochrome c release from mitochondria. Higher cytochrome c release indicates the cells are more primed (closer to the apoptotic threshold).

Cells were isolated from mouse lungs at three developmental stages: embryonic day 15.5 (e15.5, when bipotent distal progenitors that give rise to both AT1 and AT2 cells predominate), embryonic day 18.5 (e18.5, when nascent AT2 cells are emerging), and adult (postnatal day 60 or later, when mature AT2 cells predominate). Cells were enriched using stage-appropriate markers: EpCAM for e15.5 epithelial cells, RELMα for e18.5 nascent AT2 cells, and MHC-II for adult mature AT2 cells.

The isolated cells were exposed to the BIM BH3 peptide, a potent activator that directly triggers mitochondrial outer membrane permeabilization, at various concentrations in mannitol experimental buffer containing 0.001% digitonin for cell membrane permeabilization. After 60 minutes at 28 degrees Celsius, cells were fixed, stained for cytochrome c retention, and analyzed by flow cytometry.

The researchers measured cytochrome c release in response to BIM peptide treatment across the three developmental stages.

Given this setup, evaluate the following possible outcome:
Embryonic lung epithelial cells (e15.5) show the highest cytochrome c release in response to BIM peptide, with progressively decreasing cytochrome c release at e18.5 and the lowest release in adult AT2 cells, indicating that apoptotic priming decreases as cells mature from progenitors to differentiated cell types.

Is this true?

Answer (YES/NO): NO